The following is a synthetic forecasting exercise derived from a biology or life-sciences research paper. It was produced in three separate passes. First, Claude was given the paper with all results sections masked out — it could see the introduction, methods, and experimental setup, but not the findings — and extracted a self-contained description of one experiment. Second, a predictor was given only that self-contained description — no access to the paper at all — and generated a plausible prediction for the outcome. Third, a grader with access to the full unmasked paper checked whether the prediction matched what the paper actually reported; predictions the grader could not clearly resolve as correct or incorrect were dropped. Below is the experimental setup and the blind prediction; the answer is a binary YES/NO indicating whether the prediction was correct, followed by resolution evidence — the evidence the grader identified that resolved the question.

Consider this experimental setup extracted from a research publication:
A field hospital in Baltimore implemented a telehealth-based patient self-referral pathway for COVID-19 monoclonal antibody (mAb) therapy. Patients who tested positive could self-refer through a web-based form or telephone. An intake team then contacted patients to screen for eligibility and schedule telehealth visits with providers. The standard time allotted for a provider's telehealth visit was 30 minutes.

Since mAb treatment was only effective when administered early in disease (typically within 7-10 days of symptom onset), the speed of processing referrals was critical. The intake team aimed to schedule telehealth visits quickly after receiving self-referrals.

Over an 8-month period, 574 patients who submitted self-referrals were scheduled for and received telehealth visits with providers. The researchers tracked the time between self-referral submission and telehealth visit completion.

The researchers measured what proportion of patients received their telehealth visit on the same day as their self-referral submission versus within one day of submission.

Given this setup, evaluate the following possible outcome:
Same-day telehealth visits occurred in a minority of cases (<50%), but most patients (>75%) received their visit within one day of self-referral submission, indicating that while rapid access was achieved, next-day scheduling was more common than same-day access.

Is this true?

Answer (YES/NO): NO